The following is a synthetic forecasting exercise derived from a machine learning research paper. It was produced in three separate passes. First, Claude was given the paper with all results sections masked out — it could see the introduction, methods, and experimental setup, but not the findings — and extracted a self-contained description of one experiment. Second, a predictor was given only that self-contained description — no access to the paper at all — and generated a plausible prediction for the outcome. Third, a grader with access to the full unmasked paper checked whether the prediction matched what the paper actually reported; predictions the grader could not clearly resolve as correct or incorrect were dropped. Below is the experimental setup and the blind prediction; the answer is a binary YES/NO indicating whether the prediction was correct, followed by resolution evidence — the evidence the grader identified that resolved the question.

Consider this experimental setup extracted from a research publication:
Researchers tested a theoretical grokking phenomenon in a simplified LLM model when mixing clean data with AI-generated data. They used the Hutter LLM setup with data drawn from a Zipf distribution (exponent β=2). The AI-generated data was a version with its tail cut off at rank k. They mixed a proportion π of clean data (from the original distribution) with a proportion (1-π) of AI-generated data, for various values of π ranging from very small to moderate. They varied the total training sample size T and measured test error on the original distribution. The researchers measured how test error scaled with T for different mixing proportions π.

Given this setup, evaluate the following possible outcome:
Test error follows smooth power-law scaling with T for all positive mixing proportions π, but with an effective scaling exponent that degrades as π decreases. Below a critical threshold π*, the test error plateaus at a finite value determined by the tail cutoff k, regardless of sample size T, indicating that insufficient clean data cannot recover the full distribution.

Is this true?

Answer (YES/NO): NO